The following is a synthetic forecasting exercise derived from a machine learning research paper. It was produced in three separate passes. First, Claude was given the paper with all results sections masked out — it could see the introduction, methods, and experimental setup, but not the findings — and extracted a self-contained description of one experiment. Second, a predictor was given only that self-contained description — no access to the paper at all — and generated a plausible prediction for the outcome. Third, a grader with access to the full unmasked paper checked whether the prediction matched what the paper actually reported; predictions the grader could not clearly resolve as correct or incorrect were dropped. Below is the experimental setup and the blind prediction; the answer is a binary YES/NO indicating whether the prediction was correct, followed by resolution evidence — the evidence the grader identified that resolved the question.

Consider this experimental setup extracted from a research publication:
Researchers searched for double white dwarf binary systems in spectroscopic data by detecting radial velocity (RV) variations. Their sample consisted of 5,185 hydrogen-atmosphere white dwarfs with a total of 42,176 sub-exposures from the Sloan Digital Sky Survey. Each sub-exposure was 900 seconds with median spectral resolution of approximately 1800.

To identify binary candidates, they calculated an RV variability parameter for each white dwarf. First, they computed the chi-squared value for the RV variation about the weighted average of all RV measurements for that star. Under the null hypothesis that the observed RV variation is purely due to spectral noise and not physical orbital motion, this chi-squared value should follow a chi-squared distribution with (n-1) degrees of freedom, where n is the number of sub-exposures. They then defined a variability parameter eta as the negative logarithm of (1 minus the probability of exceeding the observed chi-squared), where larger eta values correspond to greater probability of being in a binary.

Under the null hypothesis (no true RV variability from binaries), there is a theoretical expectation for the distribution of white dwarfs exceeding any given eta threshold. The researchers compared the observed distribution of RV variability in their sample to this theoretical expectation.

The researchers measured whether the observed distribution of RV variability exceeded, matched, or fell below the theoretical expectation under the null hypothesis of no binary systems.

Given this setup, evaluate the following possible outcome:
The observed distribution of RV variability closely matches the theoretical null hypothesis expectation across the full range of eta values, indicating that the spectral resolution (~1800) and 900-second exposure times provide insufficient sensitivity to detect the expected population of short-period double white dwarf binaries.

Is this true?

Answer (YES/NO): NO